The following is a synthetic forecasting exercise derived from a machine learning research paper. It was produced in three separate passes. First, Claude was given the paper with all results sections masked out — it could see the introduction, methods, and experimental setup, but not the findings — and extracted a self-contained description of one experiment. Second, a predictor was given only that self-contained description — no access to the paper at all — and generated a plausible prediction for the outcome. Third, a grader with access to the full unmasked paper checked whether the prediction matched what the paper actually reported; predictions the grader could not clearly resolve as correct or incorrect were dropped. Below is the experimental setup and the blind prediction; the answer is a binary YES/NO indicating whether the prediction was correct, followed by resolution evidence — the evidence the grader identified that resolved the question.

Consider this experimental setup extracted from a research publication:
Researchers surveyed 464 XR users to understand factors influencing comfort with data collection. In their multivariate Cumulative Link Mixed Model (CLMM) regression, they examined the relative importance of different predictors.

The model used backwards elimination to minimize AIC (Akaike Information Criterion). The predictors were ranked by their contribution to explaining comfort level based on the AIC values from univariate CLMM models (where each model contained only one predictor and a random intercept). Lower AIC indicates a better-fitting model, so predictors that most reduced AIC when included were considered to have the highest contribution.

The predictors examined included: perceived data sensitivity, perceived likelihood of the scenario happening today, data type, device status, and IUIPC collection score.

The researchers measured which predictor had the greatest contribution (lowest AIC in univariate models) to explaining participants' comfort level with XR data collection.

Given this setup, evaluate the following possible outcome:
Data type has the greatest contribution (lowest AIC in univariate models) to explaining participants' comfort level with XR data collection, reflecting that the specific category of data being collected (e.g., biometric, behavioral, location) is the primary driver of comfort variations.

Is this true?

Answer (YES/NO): NO